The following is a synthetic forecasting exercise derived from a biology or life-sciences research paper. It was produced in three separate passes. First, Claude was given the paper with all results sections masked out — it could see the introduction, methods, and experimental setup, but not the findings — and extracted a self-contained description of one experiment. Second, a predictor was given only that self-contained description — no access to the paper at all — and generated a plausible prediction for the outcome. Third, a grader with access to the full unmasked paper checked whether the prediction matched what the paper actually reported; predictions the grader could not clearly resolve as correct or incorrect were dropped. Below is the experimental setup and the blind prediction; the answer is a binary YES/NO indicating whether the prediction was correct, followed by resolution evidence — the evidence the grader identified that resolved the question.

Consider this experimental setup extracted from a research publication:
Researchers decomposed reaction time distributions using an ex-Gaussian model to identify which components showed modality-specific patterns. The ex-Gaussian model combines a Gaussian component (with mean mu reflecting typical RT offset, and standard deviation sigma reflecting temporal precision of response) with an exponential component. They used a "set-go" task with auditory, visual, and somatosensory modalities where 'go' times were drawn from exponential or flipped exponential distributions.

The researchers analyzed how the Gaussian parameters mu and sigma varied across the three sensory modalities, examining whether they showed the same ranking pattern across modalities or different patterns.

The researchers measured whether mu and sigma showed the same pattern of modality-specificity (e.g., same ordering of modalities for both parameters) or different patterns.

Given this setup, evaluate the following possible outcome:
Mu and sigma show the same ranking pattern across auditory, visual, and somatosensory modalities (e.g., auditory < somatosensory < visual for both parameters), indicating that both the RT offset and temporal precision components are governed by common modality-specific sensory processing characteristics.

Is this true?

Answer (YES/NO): NO